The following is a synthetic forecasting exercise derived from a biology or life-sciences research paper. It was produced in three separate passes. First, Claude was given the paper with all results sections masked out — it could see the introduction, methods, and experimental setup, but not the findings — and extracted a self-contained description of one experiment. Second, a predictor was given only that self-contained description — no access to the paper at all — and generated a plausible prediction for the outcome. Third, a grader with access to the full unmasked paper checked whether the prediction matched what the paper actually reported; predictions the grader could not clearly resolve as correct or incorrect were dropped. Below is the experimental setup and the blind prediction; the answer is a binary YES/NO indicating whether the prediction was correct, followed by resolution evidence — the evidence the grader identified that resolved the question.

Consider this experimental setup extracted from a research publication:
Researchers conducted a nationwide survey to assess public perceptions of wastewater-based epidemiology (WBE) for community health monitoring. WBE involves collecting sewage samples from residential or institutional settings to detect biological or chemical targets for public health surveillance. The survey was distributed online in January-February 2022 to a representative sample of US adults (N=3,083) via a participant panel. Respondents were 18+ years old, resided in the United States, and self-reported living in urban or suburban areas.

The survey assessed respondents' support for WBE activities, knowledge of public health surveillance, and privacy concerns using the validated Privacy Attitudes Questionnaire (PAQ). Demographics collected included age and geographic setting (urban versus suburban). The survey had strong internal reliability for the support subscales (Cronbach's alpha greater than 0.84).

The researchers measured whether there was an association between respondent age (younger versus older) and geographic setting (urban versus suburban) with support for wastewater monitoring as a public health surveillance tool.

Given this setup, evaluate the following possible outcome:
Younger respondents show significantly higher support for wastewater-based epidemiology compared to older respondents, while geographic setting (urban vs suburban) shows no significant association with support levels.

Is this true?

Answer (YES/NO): NO